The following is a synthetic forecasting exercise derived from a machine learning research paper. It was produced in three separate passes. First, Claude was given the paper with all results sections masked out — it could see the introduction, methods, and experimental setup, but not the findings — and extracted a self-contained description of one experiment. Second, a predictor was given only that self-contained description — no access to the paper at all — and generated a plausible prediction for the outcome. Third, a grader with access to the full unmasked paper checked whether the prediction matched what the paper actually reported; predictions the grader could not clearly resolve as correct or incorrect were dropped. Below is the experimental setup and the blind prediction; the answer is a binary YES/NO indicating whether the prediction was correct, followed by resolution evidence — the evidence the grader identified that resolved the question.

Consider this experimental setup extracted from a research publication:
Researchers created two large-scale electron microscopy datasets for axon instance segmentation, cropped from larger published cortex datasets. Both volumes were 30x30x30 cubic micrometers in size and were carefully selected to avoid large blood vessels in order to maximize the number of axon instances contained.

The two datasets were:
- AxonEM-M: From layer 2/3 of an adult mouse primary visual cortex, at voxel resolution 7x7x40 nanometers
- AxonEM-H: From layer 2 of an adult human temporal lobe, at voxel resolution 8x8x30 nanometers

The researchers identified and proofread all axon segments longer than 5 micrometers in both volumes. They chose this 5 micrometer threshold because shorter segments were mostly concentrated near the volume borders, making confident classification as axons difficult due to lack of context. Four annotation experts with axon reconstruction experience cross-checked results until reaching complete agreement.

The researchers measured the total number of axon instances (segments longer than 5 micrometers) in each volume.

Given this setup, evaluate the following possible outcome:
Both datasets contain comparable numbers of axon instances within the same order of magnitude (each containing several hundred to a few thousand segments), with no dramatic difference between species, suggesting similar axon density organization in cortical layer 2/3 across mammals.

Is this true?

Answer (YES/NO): NO